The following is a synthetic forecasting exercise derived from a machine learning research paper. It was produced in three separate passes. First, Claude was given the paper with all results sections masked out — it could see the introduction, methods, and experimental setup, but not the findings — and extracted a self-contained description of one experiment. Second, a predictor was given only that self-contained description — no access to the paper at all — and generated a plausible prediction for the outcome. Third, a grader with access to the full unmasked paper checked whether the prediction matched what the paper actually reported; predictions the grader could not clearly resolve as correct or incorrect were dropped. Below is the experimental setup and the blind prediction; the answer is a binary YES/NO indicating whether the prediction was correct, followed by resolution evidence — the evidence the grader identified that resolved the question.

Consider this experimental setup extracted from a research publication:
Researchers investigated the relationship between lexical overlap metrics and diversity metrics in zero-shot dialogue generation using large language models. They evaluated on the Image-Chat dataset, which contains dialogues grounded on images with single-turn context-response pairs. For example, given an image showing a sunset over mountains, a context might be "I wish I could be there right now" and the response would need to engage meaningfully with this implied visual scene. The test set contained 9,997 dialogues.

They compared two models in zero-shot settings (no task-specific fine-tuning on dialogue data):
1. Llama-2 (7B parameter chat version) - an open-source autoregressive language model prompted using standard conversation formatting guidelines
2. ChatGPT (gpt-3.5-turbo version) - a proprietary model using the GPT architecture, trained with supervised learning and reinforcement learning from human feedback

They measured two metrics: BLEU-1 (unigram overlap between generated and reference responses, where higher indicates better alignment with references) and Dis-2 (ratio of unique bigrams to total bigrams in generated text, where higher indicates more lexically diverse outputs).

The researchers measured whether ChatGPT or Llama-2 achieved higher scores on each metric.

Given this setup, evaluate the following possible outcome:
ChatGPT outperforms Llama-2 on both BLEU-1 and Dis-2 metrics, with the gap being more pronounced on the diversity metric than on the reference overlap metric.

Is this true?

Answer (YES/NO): YES